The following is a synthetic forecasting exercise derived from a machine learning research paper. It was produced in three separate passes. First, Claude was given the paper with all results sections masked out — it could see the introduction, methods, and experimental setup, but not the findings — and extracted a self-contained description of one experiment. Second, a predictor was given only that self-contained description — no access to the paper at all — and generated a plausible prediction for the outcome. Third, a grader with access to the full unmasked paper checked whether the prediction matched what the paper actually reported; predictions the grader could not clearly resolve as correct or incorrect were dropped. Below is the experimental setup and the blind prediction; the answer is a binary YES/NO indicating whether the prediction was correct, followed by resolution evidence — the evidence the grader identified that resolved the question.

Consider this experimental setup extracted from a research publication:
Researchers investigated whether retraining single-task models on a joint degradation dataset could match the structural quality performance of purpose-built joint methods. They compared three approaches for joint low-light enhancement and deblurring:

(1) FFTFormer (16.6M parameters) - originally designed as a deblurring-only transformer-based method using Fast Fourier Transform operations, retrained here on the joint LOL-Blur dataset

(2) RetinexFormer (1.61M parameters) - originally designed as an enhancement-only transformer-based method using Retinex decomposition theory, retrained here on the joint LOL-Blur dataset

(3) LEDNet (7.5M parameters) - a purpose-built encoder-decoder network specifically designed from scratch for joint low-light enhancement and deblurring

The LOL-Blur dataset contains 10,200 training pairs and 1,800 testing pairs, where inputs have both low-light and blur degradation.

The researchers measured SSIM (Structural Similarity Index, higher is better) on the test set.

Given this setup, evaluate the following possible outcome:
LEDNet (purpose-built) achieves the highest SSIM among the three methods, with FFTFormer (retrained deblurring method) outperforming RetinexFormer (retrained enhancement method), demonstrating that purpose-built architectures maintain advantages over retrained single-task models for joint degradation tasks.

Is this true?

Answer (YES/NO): NO